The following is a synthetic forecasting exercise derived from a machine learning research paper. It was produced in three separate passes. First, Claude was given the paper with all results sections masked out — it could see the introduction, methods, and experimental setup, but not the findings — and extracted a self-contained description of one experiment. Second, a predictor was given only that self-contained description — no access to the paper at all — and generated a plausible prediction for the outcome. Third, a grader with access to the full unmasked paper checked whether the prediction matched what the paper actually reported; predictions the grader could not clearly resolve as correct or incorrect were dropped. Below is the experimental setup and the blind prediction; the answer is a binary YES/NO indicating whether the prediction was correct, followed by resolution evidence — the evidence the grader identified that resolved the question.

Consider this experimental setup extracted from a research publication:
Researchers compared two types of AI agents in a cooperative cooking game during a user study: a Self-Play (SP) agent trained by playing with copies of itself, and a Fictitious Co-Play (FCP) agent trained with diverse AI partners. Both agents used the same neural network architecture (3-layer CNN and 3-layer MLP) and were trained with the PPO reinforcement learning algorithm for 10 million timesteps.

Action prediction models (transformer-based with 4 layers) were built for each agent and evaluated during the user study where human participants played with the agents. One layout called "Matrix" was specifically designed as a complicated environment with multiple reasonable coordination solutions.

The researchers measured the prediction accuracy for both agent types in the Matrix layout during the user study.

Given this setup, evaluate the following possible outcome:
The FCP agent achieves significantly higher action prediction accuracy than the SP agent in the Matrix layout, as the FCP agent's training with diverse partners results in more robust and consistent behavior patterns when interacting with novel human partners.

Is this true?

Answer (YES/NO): YES